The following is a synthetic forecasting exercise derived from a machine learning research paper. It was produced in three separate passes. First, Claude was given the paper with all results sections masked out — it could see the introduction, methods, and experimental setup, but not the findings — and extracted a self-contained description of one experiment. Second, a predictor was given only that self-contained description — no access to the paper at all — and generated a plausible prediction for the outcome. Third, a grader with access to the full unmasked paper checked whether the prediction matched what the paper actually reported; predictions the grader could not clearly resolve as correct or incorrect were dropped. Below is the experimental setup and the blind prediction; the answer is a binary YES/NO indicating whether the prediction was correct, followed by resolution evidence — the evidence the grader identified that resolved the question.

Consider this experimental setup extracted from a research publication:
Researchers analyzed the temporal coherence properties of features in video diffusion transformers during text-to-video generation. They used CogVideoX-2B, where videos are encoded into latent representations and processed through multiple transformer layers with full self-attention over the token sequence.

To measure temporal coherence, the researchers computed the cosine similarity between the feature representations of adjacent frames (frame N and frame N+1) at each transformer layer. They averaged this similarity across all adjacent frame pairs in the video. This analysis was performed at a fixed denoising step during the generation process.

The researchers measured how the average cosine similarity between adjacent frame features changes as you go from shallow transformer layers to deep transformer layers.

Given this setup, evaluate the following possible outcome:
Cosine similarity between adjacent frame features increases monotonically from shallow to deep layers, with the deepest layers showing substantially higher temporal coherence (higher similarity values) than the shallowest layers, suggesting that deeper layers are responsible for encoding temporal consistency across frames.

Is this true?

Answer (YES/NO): NO